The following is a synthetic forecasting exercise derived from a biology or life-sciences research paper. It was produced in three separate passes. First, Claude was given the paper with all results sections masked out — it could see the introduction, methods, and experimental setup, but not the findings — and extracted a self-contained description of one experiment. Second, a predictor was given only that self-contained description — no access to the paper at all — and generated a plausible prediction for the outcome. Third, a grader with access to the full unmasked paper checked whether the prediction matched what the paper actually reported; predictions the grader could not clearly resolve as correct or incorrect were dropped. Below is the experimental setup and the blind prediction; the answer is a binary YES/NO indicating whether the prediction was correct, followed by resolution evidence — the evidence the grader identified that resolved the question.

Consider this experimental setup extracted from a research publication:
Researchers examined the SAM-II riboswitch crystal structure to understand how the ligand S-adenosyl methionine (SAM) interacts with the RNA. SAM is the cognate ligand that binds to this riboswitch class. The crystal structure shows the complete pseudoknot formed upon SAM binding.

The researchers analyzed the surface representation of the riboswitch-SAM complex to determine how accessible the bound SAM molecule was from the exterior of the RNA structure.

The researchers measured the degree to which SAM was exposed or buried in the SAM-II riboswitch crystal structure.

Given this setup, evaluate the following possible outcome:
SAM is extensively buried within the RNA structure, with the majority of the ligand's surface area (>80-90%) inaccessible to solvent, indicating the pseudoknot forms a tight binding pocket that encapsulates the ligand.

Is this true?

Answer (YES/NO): NO